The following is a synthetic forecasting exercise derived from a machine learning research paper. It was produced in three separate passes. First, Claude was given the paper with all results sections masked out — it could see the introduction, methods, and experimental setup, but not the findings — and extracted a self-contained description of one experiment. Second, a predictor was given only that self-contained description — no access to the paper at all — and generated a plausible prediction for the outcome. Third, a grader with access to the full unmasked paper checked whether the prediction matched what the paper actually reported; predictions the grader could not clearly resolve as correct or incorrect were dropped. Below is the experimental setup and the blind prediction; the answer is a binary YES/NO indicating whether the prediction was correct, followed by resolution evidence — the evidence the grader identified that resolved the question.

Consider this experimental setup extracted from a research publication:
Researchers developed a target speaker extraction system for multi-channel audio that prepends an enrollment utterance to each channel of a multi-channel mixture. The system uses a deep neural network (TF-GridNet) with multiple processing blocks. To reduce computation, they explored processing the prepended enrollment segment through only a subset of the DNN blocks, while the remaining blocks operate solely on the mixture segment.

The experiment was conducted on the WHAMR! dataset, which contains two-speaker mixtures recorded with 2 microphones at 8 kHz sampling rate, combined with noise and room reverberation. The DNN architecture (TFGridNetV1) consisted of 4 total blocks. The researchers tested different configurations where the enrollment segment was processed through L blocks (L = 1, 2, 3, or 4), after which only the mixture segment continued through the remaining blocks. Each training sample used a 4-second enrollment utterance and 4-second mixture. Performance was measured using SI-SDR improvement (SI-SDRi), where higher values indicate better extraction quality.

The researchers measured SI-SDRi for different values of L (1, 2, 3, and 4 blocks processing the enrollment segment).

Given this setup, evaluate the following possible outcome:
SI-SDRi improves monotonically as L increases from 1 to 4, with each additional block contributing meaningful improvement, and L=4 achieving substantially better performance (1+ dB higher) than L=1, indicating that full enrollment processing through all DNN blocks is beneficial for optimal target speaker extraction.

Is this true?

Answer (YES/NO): NO